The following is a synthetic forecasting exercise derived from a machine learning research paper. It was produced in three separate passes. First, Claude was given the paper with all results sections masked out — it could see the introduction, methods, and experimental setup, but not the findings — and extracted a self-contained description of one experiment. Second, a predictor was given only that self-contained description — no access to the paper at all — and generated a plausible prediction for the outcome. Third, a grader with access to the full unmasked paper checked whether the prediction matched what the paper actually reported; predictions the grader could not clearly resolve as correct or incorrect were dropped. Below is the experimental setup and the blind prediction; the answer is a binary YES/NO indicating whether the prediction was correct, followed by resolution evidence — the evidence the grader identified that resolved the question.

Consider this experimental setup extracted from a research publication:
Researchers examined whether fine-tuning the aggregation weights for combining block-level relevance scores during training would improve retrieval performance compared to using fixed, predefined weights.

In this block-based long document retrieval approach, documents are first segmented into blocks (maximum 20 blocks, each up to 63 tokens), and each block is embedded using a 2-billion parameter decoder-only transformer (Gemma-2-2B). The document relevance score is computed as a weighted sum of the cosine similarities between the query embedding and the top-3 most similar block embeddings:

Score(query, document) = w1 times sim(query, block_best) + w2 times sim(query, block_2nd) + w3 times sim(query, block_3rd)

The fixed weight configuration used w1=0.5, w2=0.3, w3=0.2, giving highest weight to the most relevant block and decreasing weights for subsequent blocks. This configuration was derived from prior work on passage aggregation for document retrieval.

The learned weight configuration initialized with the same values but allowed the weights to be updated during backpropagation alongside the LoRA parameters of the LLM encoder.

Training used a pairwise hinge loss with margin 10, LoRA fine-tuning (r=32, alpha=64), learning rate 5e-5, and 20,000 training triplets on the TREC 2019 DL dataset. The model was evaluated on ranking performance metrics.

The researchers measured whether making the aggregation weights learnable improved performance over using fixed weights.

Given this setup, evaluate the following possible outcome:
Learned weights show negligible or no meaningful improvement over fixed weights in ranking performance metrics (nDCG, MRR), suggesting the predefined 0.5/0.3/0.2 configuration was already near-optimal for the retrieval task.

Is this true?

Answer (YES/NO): YES